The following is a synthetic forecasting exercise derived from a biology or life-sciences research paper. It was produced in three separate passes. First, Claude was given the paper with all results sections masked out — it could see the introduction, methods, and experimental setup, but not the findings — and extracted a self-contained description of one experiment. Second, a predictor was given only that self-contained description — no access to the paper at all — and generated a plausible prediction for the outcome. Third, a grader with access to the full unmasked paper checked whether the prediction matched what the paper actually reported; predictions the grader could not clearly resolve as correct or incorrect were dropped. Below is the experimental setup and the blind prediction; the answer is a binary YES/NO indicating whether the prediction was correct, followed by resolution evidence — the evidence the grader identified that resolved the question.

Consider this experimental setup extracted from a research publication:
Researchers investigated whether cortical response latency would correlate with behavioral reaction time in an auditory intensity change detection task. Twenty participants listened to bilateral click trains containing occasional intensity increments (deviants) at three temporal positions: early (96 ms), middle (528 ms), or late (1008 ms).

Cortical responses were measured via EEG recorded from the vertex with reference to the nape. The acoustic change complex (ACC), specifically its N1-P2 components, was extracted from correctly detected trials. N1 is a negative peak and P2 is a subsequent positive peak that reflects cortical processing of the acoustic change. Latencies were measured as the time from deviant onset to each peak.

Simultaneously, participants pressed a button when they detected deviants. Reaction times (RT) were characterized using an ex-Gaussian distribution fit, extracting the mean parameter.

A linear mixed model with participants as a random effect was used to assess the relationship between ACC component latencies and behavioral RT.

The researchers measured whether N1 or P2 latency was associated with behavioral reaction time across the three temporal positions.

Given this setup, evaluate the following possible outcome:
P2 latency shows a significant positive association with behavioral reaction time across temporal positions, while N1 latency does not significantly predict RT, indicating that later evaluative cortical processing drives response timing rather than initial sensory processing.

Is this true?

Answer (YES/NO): NO